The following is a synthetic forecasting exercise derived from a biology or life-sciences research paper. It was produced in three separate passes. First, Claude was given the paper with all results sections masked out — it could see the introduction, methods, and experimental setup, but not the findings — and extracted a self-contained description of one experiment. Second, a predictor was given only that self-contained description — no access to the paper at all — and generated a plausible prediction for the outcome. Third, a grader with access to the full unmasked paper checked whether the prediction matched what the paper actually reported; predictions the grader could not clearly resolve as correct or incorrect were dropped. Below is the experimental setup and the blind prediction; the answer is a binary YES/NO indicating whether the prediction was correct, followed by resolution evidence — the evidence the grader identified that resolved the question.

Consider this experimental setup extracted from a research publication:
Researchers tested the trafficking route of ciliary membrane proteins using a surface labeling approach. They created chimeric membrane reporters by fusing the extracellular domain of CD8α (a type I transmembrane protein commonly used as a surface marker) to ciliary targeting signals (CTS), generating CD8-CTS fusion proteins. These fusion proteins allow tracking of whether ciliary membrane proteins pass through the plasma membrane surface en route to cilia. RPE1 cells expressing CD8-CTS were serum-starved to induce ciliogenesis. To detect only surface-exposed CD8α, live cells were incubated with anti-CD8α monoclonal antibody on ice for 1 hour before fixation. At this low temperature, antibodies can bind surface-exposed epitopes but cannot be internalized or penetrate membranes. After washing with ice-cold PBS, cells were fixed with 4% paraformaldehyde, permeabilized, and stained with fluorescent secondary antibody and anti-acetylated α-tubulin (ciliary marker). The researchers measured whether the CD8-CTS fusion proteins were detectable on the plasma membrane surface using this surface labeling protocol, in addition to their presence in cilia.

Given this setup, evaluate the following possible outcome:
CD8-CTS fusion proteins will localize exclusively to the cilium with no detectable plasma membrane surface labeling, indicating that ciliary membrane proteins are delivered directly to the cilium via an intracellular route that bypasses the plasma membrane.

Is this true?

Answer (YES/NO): NO